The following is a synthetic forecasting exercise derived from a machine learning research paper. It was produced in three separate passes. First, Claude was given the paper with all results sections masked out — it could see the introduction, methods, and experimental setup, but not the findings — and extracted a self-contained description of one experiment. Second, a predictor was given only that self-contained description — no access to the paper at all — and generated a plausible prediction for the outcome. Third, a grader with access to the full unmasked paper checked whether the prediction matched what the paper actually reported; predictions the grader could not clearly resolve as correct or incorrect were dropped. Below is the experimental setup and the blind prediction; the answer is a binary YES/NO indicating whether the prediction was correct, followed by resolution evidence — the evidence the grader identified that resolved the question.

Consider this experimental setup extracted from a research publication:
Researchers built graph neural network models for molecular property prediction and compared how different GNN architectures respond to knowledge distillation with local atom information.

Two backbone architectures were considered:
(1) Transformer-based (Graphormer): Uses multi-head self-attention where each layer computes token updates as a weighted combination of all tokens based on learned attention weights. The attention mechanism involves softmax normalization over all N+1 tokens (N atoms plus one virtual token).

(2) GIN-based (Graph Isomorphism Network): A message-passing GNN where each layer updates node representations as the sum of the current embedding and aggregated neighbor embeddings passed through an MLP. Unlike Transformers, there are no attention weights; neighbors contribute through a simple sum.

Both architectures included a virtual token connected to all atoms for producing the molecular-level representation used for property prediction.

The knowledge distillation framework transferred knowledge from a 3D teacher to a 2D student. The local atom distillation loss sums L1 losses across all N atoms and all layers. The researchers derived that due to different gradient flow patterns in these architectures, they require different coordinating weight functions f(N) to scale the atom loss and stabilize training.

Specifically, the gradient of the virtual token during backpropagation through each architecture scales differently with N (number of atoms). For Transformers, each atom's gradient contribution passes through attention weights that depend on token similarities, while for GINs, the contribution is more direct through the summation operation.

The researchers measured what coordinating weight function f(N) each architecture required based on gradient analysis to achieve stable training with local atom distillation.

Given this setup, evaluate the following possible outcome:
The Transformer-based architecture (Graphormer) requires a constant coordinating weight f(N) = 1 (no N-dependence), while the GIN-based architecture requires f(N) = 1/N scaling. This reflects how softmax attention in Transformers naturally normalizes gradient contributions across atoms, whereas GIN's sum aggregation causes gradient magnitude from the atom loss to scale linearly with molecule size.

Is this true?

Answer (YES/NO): NO